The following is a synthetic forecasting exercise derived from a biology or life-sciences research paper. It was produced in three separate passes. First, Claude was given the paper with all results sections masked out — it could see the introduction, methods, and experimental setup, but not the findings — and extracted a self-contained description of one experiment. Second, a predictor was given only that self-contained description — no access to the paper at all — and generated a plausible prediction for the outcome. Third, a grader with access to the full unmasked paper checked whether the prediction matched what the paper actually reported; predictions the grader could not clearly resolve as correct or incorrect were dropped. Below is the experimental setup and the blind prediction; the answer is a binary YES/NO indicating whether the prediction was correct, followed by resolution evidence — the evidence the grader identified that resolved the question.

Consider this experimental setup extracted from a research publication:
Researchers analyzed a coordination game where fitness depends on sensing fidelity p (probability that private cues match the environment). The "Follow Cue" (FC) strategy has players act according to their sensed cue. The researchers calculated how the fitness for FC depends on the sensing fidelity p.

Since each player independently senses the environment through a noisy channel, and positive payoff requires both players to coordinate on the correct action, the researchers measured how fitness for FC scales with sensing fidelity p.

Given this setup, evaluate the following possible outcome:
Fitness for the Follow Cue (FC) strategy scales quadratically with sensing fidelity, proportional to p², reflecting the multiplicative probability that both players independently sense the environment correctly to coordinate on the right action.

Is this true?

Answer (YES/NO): YES